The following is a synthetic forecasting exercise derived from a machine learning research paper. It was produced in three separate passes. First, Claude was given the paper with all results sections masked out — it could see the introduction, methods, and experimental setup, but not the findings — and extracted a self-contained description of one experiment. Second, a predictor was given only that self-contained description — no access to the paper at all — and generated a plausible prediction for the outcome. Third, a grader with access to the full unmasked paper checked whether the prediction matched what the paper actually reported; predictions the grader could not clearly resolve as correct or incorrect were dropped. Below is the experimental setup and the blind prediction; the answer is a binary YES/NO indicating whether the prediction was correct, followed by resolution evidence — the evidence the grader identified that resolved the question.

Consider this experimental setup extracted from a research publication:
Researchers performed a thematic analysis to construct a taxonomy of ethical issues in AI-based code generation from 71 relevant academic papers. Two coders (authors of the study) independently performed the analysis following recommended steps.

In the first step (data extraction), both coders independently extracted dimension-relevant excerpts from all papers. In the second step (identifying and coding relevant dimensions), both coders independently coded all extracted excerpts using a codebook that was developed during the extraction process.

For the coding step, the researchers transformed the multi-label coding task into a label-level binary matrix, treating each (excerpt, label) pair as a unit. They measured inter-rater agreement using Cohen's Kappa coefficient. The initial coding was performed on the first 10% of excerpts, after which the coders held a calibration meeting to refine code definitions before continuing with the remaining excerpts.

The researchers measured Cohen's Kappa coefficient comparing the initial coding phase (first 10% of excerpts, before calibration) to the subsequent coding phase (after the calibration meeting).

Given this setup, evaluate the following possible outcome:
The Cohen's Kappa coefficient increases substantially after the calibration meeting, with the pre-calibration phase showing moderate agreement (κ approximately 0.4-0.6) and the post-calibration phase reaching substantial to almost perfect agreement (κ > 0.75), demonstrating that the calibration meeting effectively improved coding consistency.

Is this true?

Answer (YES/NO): YES